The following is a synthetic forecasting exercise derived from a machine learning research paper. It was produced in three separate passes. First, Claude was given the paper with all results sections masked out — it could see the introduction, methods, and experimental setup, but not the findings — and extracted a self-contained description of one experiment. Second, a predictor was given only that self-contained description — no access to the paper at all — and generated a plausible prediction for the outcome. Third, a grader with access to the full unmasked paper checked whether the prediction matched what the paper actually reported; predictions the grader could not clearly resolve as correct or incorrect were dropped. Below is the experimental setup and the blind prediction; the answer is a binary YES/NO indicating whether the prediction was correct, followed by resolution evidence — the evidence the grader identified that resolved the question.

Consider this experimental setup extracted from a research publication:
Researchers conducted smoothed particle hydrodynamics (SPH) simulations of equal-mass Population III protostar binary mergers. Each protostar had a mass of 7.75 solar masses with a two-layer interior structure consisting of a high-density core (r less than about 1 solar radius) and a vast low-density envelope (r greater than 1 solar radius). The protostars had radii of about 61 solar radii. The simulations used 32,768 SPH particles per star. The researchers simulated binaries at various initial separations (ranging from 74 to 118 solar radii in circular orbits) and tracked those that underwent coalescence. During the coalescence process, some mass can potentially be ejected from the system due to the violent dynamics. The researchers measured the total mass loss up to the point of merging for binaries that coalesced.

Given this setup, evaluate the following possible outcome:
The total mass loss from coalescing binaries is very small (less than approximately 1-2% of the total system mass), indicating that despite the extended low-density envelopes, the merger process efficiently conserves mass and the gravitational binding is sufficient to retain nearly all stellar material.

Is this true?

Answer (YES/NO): NO